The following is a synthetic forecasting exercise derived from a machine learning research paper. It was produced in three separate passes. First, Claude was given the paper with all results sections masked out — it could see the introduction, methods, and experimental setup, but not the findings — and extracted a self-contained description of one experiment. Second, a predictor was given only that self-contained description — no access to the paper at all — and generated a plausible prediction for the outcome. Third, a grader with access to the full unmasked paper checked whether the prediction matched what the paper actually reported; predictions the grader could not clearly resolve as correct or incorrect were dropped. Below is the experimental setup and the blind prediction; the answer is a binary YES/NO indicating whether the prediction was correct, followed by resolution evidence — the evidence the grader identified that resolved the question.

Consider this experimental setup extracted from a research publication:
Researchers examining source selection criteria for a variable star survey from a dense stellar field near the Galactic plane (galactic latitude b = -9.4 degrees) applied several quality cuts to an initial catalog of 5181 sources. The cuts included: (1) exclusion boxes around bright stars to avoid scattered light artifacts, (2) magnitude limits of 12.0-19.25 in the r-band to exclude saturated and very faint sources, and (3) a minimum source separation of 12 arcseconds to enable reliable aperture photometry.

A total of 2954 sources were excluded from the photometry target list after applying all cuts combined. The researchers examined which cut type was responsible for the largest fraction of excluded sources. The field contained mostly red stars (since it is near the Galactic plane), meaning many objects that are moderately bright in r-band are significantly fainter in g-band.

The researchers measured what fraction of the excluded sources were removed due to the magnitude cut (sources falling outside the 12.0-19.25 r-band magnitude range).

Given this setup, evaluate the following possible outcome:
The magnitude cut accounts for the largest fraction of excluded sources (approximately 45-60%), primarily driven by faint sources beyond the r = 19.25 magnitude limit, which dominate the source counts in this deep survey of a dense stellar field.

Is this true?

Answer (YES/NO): NO